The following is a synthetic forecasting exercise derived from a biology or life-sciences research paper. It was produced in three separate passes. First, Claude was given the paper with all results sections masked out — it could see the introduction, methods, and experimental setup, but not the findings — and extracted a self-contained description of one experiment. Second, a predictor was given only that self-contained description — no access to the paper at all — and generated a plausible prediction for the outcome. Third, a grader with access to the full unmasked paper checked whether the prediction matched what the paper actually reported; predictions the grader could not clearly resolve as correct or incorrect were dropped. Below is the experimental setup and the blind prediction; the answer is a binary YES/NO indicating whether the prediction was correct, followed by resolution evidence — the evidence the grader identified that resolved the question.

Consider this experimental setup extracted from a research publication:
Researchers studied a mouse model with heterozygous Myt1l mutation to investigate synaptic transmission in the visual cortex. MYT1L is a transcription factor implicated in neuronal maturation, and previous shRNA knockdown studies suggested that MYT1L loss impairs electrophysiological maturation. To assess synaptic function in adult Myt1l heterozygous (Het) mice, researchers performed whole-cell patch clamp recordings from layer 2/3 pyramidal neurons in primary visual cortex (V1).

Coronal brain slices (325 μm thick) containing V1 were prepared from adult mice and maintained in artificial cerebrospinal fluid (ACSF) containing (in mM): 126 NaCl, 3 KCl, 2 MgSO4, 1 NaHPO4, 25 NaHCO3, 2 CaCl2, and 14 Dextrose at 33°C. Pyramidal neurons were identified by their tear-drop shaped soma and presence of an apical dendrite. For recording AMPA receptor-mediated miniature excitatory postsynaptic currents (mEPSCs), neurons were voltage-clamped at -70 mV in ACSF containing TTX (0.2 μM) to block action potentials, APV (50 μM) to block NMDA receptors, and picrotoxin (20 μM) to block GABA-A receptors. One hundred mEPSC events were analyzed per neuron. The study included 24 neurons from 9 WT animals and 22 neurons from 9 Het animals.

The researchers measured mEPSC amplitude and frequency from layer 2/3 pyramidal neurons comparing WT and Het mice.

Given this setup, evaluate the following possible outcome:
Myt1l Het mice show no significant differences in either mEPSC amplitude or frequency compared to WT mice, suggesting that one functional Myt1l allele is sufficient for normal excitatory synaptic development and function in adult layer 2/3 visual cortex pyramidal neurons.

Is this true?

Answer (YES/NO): NO